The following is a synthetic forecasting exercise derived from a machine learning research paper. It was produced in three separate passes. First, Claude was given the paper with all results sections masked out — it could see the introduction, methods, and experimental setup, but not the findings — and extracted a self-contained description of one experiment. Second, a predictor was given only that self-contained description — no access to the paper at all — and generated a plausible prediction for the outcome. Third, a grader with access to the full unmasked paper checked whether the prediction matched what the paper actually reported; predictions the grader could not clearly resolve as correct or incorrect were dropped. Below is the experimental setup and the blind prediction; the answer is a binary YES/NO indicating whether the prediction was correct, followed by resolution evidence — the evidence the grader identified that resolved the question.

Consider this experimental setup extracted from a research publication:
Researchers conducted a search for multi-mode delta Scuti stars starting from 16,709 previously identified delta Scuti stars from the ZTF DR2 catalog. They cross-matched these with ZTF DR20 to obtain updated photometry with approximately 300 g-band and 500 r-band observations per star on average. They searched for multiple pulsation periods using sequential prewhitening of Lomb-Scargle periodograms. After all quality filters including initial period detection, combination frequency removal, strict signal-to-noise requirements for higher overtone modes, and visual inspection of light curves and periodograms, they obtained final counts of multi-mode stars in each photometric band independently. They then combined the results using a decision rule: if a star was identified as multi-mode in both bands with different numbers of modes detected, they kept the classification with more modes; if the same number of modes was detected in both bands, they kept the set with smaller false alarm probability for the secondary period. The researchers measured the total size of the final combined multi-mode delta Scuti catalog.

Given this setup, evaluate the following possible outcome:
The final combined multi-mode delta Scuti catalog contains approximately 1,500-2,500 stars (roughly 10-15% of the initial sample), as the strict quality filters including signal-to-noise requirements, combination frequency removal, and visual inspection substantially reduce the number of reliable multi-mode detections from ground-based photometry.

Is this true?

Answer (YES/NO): YES